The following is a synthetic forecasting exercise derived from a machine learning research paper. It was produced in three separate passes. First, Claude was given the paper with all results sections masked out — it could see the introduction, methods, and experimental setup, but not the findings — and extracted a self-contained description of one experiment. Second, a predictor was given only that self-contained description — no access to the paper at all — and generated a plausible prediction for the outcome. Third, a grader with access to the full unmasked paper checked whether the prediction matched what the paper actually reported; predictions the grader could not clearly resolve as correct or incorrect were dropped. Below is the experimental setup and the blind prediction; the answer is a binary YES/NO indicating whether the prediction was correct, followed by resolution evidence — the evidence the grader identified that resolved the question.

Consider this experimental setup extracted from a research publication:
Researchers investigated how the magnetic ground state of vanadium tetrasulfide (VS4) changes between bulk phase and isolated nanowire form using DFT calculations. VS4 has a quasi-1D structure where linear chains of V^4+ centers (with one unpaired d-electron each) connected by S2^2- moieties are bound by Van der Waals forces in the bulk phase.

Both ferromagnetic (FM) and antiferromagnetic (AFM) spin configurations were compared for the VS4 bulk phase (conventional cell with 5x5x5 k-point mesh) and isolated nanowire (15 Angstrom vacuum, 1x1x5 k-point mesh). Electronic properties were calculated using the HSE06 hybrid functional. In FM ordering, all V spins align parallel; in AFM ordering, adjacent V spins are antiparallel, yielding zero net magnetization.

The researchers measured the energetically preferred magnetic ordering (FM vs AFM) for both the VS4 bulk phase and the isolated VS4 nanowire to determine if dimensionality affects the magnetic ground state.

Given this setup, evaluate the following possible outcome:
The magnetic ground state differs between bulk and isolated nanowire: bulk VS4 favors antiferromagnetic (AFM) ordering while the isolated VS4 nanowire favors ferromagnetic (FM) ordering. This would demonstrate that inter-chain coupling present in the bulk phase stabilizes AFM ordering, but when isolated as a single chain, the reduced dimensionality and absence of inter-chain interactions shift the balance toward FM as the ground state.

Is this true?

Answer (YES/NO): NO